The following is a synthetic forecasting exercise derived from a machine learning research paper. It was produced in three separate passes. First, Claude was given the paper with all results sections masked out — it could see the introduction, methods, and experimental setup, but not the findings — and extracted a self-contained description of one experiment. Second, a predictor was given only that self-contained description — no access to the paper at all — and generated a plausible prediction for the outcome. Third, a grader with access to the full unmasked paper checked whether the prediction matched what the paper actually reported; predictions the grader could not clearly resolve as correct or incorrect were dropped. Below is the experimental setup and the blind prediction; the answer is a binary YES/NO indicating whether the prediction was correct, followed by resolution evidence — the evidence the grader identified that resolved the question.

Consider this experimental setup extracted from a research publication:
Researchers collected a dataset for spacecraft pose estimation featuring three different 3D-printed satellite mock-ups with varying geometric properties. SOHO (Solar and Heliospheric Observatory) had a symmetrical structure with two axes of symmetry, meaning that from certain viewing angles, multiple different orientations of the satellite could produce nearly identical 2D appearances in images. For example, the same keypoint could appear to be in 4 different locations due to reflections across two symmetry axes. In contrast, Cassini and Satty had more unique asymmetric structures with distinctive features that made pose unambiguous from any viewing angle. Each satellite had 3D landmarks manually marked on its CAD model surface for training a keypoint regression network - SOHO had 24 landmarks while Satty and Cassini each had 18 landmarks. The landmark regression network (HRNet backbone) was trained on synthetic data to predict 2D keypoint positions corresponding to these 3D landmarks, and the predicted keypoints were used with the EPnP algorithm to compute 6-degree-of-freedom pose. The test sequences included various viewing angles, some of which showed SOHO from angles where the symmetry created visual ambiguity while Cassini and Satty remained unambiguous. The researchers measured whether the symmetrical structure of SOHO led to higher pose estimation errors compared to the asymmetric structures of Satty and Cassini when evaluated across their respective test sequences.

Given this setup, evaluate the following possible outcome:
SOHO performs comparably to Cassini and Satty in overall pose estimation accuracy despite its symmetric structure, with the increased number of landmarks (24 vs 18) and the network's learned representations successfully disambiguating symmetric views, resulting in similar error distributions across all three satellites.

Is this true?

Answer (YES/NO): NO